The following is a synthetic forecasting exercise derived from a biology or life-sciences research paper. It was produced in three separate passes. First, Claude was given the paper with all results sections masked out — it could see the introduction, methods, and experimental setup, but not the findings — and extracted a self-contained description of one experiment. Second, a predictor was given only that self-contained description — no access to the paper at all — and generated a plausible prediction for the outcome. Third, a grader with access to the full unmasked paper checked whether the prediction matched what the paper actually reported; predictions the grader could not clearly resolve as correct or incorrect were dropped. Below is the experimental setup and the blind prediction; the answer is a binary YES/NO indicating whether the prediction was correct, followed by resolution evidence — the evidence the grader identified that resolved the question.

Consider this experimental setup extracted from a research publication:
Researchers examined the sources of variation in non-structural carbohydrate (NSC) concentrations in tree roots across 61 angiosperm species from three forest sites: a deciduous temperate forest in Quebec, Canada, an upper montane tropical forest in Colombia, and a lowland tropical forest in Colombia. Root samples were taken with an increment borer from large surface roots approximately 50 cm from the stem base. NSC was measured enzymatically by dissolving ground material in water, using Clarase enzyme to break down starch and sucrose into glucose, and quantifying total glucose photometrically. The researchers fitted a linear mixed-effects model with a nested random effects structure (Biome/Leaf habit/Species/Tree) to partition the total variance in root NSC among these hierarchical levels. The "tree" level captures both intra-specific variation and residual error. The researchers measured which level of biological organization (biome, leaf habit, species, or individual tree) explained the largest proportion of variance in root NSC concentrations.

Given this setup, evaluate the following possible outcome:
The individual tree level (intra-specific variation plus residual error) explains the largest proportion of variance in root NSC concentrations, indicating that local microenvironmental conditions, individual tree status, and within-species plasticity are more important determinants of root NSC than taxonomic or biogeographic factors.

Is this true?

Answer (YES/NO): NO